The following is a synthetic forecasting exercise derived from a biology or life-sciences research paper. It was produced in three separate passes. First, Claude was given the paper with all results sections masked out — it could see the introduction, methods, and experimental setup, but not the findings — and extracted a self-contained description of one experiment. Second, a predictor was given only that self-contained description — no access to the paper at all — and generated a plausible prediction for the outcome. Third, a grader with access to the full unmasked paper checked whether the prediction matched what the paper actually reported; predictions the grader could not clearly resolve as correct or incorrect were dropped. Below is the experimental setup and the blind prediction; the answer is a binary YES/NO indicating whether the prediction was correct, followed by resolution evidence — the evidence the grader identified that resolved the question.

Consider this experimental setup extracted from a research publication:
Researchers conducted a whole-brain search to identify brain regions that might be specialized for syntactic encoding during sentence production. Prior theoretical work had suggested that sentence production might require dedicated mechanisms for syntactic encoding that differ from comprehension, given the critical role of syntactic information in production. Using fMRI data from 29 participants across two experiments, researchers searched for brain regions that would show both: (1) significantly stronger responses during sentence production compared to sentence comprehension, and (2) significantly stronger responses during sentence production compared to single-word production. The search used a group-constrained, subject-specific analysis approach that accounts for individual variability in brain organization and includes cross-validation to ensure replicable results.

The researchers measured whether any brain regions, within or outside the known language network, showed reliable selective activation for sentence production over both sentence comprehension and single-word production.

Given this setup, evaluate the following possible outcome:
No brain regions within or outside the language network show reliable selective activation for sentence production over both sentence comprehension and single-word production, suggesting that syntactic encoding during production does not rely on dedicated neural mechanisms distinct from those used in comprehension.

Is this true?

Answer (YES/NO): YES